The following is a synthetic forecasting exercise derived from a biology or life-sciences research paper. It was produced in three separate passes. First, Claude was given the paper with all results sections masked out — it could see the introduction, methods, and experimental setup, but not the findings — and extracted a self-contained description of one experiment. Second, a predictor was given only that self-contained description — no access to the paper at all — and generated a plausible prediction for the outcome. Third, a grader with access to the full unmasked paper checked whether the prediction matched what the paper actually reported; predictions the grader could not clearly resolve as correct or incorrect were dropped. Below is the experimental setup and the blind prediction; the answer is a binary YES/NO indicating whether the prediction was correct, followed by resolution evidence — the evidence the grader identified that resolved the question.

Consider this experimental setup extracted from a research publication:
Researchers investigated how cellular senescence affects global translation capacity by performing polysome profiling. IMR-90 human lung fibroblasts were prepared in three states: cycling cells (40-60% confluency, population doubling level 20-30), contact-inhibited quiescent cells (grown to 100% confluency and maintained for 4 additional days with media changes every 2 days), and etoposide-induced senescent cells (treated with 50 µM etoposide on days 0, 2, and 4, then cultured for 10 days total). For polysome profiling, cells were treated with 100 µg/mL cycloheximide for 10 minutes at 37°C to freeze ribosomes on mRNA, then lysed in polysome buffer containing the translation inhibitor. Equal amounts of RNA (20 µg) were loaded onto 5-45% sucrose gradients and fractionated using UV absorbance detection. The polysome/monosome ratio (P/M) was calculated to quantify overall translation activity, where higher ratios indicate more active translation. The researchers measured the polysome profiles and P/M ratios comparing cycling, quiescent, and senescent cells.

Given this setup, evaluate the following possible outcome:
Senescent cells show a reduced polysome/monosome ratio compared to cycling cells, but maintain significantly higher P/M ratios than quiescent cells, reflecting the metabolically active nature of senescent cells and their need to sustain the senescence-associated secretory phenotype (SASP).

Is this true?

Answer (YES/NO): NO